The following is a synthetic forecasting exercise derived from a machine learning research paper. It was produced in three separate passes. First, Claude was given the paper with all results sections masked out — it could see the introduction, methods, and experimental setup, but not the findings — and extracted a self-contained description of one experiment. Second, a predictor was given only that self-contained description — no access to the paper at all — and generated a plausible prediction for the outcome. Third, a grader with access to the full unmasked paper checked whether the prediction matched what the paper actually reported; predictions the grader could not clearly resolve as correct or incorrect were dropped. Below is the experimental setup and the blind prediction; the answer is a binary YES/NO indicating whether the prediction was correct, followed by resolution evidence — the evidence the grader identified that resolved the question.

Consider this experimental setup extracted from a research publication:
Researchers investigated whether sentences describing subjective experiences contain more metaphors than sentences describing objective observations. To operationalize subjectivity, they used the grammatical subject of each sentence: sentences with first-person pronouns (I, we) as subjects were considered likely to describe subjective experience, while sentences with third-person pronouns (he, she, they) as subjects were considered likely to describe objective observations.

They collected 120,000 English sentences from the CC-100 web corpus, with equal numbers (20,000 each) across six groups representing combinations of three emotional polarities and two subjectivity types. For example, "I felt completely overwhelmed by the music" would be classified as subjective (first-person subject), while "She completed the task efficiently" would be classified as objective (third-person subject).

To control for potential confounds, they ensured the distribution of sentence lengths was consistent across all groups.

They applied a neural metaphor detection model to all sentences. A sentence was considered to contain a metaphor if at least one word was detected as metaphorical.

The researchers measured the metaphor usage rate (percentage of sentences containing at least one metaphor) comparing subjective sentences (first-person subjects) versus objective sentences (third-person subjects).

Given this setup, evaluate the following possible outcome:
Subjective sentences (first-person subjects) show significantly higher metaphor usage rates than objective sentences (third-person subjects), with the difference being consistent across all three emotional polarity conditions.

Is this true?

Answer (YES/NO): YES